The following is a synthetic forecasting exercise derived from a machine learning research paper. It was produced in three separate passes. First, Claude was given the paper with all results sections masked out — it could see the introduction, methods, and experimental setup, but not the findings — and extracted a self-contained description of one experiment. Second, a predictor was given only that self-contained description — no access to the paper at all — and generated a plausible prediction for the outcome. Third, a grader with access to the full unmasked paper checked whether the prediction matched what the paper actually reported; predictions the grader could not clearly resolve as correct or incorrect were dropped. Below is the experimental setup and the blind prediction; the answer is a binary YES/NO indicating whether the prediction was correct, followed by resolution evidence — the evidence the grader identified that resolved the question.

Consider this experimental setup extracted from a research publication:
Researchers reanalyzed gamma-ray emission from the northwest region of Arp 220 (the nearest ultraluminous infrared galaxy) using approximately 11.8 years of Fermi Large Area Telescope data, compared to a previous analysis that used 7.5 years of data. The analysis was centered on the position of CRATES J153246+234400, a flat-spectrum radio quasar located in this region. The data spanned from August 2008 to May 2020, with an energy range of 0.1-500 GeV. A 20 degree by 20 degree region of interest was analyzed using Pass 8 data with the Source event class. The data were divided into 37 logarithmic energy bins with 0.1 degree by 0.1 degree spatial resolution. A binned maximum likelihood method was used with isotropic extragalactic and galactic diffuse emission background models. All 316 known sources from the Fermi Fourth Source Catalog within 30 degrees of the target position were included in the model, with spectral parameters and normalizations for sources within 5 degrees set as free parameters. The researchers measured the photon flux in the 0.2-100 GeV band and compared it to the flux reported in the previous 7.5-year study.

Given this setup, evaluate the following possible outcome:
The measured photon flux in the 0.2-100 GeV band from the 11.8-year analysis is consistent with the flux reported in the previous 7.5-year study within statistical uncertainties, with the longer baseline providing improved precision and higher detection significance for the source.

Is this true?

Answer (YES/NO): NO